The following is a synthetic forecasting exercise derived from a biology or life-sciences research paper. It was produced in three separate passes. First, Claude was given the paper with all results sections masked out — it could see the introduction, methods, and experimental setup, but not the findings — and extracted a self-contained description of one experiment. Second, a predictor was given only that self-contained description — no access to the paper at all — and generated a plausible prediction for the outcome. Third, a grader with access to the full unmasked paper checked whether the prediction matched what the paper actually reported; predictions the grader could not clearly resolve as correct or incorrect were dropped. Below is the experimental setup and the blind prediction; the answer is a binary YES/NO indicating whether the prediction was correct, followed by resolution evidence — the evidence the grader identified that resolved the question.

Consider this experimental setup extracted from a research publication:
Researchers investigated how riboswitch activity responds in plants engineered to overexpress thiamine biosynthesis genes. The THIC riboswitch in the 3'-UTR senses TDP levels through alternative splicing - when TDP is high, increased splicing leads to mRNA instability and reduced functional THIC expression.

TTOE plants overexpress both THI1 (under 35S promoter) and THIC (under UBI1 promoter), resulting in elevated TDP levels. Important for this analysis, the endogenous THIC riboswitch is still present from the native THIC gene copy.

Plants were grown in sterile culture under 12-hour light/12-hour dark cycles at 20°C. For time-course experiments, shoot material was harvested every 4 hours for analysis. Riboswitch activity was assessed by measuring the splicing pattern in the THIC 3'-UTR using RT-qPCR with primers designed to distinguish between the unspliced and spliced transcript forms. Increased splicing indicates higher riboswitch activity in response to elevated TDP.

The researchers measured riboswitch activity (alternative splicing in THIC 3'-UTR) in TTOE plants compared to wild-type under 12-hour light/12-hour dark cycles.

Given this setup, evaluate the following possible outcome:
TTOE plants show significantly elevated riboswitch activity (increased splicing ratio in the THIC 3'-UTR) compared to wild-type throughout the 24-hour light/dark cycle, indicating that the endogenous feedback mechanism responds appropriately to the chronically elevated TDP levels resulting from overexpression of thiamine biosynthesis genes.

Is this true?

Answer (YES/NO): YES